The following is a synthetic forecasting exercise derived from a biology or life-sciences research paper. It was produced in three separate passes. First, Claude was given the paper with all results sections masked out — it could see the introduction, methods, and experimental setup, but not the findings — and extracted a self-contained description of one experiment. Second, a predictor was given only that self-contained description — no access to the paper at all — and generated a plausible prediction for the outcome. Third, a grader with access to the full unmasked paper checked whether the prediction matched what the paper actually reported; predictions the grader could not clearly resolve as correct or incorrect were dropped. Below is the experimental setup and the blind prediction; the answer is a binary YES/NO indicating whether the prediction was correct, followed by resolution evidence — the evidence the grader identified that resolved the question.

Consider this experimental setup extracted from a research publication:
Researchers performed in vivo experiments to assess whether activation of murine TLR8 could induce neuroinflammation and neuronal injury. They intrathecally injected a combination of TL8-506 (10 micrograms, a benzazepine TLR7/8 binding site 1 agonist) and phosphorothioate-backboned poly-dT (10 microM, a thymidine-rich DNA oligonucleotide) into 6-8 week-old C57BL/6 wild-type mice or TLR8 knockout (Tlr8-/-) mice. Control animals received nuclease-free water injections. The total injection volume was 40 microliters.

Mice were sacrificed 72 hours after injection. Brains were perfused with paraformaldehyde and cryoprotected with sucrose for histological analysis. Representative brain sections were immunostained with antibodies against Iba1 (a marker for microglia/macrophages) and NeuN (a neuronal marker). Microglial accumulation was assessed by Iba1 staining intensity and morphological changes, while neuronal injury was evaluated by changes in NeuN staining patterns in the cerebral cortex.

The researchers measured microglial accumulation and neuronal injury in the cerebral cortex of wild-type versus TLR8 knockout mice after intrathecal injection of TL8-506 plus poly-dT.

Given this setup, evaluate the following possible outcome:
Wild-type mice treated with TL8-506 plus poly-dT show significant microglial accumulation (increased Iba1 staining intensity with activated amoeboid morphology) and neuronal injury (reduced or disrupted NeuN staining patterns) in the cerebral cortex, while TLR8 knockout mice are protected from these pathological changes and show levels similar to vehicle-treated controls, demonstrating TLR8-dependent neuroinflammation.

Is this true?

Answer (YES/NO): YES